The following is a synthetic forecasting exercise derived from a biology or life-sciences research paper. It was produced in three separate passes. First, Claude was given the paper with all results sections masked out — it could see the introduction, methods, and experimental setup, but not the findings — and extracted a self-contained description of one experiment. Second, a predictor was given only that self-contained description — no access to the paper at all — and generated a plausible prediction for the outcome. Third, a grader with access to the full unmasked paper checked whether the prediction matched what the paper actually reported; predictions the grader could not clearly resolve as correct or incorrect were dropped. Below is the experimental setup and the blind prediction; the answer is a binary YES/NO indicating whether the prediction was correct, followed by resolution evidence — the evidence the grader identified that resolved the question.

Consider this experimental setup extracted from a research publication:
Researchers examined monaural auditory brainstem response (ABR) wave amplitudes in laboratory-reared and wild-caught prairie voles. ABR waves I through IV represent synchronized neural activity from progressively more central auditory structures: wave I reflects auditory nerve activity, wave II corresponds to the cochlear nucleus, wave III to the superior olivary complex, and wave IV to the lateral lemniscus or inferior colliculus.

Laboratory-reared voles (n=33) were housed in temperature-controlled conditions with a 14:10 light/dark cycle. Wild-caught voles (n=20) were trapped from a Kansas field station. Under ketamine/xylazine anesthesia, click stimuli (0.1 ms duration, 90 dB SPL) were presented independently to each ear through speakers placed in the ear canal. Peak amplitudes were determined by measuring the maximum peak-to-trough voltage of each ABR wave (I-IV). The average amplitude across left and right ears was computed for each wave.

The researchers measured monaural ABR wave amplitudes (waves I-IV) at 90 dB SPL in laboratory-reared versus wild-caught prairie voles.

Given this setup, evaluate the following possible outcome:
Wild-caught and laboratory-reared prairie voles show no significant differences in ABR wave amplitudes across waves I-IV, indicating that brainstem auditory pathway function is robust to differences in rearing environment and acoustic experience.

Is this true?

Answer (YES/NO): NO